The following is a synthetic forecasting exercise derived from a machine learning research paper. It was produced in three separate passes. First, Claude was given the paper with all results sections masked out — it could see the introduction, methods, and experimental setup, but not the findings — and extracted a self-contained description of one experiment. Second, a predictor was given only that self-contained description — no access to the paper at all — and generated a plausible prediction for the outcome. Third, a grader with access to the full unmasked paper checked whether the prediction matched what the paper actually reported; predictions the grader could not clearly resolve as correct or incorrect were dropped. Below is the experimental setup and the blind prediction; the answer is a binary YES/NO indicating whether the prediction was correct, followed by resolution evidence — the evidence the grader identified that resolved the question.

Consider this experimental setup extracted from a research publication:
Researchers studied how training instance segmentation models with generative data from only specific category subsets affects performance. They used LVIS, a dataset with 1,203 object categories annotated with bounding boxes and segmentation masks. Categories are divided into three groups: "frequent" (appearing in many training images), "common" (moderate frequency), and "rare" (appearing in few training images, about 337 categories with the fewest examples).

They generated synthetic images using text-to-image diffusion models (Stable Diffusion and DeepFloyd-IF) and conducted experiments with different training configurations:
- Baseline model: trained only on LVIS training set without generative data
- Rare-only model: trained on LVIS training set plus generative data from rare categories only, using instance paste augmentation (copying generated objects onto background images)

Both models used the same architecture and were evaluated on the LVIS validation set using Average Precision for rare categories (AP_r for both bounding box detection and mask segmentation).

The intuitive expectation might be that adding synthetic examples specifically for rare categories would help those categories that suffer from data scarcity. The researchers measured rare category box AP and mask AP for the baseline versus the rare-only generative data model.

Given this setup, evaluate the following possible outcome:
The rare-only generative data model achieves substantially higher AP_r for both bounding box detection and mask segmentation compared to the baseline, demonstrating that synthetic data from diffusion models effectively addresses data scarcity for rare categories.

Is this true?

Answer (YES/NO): NO